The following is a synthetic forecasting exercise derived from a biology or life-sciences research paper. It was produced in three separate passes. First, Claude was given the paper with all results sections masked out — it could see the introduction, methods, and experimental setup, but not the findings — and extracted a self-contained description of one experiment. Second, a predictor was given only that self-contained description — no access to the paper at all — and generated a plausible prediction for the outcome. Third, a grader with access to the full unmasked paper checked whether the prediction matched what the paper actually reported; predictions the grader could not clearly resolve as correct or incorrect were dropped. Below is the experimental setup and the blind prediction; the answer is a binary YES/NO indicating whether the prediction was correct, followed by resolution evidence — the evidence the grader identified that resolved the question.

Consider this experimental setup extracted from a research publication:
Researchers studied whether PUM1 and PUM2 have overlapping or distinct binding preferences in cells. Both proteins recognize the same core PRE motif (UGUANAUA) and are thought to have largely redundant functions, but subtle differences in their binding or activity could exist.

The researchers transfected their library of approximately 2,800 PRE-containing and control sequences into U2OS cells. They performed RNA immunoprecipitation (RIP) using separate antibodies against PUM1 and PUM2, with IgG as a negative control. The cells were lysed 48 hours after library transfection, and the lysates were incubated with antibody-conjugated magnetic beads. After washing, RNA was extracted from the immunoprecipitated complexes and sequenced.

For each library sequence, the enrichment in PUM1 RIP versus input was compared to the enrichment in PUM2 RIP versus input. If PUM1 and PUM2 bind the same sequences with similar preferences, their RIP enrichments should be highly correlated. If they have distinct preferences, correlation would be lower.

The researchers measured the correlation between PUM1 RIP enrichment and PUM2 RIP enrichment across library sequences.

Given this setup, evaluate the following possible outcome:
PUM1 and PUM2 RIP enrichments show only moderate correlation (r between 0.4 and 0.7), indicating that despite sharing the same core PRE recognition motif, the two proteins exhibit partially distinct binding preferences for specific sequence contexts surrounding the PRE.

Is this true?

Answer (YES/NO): NO